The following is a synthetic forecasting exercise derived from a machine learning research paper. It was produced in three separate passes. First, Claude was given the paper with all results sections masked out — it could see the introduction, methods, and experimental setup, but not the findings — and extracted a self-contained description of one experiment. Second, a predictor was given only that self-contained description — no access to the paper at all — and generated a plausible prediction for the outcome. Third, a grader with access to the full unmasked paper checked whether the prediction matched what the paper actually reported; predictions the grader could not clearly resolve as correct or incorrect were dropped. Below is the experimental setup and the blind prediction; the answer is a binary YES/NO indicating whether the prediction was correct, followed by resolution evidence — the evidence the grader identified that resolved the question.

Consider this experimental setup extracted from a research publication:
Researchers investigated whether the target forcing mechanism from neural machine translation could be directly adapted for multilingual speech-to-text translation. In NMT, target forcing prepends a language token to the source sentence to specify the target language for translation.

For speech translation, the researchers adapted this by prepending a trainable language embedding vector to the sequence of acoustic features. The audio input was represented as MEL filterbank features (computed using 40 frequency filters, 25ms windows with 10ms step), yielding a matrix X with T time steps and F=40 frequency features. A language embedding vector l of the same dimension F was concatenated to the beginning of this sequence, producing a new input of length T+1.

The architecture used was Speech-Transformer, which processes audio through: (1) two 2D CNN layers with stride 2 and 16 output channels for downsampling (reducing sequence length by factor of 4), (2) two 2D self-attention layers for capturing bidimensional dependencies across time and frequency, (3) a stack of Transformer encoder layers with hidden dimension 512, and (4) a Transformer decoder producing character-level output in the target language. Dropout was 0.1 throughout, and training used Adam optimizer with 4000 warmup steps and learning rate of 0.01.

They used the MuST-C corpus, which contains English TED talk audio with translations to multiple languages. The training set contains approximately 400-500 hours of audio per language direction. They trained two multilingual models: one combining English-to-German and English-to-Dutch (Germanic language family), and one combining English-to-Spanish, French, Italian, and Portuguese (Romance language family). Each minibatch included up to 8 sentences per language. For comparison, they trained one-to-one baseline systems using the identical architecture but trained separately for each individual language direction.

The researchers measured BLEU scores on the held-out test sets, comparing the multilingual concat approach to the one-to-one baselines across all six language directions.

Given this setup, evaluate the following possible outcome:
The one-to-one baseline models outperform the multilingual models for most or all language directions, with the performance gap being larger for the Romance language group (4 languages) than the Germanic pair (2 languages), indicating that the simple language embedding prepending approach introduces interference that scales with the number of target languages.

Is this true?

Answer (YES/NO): YES